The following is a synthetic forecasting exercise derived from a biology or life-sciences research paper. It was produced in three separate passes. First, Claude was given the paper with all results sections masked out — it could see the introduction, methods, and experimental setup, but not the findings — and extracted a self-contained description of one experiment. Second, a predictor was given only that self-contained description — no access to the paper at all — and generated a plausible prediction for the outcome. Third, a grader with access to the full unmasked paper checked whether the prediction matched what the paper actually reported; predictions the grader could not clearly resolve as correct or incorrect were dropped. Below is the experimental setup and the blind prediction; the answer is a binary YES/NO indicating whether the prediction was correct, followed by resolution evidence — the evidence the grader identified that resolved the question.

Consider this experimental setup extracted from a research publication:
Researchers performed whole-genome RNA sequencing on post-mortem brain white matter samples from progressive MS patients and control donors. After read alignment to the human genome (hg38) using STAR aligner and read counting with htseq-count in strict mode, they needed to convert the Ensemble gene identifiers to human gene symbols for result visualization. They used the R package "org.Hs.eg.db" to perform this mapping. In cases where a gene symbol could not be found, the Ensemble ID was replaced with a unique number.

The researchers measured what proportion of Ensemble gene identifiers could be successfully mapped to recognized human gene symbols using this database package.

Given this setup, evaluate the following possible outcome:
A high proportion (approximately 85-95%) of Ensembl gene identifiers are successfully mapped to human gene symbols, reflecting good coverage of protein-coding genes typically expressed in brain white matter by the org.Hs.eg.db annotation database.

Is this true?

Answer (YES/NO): NO